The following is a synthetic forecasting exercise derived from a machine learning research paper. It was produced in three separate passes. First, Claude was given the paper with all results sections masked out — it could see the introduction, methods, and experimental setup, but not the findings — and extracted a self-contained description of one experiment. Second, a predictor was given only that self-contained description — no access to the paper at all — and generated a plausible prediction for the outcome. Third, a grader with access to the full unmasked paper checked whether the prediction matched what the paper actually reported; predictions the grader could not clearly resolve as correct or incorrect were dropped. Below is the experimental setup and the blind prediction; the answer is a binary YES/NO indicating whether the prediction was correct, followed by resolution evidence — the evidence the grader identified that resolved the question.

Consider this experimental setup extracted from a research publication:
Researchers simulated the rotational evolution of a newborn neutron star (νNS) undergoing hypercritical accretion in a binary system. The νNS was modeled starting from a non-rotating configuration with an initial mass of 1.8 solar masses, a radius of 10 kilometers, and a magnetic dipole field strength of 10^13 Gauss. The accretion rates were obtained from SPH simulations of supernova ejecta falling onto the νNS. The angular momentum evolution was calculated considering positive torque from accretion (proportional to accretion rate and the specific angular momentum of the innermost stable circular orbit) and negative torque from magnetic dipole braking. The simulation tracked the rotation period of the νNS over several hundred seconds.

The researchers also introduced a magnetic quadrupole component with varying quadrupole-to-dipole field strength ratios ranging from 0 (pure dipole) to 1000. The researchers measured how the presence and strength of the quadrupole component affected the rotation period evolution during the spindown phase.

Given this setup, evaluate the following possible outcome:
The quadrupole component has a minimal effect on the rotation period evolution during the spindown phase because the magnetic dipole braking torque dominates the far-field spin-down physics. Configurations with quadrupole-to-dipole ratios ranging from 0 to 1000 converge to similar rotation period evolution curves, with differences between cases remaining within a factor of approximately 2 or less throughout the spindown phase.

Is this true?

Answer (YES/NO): NO